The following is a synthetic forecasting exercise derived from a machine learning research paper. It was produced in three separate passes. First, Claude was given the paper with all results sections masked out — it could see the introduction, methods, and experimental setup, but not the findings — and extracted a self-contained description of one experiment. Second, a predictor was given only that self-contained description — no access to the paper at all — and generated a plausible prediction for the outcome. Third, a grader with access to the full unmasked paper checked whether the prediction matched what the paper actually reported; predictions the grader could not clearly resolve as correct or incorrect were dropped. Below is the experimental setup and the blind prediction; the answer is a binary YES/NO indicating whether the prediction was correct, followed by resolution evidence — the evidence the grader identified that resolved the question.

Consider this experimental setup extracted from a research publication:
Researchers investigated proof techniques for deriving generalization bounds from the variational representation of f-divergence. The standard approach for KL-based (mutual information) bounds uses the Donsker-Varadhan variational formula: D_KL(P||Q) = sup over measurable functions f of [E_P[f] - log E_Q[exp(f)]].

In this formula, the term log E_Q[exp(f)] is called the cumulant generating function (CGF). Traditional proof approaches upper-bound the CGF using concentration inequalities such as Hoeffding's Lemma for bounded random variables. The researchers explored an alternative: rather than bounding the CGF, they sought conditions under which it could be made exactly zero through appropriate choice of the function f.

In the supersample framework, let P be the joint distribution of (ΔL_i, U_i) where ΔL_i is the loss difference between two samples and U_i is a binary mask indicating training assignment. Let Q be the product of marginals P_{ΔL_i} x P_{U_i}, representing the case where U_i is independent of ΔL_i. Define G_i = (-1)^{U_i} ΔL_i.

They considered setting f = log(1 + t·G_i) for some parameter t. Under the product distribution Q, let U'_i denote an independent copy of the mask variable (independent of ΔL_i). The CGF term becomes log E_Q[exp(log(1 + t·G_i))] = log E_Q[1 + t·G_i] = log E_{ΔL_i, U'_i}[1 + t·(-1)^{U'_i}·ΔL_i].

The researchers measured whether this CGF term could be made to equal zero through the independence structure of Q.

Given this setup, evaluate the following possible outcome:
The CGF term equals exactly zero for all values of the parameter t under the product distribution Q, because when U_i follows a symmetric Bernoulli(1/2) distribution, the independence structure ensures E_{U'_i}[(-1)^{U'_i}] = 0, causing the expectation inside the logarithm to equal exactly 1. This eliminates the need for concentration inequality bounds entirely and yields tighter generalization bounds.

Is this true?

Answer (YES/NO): YES